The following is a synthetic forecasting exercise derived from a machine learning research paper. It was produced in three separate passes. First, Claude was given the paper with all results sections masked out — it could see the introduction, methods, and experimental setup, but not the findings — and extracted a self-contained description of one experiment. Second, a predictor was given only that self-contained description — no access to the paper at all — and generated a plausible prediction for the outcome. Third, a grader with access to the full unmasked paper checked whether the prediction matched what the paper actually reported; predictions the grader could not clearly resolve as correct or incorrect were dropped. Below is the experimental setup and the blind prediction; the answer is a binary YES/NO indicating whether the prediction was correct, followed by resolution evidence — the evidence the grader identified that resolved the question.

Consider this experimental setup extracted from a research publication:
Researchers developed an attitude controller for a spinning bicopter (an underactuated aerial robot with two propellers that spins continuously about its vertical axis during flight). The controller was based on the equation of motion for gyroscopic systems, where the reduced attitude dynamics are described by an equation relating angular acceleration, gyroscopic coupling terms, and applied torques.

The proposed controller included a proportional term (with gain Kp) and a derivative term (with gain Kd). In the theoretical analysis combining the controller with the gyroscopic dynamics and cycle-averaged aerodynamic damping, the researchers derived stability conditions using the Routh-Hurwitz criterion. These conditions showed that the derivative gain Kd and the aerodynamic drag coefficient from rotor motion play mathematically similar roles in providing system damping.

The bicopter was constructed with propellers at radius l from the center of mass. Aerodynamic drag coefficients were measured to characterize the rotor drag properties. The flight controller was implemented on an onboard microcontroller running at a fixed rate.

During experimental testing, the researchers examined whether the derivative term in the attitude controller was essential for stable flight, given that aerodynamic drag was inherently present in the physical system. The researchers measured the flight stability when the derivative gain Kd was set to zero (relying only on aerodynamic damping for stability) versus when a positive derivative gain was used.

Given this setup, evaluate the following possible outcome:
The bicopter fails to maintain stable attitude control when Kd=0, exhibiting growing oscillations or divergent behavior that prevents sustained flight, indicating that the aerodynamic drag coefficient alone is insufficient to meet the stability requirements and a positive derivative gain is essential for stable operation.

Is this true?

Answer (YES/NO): NO